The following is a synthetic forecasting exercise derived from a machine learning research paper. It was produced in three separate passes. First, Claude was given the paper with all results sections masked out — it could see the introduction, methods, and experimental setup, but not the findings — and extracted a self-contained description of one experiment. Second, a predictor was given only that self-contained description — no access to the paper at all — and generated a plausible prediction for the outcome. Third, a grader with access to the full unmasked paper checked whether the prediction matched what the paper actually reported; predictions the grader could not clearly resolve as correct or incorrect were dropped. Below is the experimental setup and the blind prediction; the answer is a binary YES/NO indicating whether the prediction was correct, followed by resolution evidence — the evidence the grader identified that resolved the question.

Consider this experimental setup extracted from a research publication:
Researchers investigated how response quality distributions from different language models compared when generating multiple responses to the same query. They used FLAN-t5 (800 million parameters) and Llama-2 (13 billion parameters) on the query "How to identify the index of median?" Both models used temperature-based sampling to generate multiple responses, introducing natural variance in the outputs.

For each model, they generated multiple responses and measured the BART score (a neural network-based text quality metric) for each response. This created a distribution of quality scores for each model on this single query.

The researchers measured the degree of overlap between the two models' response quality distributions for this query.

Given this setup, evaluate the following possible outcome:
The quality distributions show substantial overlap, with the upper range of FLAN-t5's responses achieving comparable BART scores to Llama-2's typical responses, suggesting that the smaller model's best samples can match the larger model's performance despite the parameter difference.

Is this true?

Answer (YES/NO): NO